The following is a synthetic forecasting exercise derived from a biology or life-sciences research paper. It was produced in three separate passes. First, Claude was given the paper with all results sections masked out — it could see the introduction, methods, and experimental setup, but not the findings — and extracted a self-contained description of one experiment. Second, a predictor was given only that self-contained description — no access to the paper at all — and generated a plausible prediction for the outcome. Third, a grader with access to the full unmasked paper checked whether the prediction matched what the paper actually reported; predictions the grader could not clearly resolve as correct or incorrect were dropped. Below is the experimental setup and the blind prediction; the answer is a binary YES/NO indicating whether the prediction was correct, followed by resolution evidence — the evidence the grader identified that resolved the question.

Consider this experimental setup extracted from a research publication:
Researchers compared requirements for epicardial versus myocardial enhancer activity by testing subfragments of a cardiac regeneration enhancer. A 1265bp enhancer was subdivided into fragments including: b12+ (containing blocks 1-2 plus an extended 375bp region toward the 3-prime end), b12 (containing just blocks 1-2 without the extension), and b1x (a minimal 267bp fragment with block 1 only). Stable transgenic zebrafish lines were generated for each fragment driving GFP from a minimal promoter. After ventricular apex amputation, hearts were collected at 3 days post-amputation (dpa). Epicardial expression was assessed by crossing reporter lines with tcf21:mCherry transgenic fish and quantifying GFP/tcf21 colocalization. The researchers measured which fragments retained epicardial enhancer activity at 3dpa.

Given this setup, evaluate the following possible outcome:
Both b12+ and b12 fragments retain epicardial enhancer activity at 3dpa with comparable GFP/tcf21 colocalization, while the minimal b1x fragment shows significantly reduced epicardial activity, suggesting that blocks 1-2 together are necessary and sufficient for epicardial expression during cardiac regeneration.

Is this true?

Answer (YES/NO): NO